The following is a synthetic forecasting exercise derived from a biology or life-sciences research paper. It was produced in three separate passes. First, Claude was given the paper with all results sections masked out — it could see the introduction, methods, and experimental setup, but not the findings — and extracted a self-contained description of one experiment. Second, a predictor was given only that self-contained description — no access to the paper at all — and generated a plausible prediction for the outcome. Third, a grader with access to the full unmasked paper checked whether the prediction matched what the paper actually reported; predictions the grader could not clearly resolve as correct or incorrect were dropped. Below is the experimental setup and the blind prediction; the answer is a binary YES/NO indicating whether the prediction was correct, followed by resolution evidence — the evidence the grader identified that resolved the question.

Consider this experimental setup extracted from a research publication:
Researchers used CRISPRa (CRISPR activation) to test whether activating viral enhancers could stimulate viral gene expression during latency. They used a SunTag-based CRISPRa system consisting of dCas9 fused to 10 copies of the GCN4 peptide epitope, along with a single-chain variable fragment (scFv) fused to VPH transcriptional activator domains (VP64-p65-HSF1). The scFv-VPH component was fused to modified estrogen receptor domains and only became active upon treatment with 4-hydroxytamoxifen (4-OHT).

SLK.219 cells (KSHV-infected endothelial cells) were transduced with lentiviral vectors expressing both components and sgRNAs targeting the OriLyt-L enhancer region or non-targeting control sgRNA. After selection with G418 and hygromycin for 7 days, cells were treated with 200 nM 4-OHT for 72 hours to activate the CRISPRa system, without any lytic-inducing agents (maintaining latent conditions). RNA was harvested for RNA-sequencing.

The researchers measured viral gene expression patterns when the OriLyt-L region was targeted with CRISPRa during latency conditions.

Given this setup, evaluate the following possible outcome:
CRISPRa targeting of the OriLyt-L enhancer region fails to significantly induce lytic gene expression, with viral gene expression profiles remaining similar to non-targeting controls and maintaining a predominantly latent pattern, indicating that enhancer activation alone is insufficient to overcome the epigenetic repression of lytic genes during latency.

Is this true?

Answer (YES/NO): NO